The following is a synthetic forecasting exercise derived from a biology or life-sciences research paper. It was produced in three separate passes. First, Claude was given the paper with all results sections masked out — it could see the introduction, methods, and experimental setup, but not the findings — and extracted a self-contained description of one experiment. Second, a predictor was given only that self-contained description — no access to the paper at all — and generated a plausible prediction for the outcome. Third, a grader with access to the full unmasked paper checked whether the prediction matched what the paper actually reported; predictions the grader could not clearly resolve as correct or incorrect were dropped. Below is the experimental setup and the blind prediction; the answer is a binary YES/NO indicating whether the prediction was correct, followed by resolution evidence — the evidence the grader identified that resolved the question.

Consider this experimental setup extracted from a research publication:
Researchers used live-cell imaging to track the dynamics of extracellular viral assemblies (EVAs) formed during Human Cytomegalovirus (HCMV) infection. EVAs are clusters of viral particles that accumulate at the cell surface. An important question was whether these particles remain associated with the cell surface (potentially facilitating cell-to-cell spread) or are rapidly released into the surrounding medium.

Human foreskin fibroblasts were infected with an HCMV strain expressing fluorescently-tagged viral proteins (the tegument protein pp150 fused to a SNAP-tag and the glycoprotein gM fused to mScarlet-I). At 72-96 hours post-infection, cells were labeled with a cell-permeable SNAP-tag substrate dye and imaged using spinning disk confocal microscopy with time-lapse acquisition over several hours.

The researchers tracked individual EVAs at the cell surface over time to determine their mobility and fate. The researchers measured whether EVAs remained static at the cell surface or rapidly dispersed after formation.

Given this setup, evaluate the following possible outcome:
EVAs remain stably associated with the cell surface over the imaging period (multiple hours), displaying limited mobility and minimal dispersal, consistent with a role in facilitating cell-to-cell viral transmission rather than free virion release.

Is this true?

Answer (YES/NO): YES